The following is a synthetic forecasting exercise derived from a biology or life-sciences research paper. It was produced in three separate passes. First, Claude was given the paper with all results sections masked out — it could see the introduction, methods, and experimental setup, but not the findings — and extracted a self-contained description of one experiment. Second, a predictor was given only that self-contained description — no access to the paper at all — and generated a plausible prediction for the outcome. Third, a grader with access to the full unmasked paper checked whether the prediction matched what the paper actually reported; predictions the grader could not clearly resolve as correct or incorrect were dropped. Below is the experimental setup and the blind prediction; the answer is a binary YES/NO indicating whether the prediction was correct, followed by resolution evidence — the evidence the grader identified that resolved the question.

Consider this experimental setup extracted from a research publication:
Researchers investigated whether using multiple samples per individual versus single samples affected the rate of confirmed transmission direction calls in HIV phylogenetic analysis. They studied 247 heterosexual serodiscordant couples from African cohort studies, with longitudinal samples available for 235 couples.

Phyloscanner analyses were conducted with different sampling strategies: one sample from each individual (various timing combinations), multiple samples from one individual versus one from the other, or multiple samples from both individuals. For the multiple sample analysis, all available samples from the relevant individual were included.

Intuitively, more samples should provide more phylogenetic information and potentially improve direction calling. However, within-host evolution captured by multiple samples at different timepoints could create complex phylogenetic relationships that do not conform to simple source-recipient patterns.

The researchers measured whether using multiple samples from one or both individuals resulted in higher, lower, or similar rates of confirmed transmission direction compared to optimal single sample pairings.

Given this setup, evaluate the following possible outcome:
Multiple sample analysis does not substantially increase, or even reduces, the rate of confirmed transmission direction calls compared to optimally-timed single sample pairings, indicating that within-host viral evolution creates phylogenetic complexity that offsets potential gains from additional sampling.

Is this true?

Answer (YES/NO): YES